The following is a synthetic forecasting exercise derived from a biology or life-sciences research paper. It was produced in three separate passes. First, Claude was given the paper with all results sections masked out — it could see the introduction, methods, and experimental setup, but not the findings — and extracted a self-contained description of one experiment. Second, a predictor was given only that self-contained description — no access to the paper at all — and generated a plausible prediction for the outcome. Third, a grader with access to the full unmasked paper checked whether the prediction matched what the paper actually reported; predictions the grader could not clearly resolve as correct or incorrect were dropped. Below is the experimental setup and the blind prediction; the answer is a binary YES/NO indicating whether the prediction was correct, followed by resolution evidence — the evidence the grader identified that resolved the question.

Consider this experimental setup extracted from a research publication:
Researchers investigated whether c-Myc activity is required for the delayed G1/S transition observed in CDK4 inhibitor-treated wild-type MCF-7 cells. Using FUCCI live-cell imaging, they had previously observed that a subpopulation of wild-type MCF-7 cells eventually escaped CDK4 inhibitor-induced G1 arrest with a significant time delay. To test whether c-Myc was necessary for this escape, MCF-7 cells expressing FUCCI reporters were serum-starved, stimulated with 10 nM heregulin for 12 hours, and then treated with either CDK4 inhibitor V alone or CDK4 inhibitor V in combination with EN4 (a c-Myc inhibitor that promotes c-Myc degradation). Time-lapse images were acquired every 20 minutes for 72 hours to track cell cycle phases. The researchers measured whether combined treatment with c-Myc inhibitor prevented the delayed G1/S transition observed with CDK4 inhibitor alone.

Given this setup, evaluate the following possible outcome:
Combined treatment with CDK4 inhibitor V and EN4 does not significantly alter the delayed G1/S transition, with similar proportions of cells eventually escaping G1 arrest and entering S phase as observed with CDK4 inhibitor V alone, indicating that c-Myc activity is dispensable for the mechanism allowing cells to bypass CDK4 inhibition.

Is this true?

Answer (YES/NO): NO